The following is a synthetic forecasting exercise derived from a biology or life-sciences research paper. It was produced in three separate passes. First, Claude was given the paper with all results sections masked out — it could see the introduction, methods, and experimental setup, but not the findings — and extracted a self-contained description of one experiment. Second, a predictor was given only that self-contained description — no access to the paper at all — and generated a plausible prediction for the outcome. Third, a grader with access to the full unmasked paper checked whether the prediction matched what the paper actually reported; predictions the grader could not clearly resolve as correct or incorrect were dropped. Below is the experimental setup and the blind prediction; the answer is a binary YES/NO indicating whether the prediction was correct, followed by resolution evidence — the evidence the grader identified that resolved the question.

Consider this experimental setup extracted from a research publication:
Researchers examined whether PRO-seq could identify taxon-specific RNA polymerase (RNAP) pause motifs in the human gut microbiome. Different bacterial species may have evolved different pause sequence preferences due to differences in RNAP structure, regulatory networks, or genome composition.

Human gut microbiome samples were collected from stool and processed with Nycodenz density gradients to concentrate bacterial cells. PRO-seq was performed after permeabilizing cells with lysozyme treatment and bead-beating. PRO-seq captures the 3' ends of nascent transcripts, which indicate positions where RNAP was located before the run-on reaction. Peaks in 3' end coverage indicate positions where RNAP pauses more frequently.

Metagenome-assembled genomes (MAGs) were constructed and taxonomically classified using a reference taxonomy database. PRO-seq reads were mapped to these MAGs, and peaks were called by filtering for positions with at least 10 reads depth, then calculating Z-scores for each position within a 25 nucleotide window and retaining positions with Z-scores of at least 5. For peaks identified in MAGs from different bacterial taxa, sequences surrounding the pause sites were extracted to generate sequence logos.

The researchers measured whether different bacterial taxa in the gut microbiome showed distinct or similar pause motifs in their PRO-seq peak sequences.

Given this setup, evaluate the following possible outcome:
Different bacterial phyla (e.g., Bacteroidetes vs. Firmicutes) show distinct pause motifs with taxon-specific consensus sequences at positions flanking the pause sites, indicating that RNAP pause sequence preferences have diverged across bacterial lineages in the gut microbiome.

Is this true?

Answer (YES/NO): NO